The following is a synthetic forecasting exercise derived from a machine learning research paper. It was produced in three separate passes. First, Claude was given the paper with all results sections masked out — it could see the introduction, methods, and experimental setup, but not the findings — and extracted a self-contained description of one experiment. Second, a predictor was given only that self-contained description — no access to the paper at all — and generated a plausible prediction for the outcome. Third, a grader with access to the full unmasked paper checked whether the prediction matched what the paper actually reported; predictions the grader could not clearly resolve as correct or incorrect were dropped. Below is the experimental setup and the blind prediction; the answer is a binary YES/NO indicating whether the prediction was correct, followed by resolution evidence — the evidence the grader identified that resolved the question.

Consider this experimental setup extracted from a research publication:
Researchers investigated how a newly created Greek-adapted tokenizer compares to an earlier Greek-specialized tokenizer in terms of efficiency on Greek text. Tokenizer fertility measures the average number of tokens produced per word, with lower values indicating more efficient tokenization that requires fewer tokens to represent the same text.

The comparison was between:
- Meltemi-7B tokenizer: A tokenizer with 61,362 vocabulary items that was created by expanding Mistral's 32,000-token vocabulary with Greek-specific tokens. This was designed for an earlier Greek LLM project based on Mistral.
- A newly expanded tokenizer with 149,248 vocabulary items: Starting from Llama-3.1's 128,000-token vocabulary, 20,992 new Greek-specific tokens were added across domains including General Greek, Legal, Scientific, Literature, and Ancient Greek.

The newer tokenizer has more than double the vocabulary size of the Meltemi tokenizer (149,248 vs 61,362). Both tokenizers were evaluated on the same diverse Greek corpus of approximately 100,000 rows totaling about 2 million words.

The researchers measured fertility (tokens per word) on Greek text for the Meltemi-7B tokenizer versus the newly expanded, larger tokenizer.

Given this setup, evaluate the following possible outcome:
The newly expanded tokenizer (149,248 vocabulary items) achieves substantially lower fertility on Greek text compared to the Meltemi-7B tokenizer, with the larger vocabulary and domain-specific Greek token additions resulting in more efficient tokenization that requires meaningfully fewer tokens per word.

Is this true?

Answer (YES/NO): NO